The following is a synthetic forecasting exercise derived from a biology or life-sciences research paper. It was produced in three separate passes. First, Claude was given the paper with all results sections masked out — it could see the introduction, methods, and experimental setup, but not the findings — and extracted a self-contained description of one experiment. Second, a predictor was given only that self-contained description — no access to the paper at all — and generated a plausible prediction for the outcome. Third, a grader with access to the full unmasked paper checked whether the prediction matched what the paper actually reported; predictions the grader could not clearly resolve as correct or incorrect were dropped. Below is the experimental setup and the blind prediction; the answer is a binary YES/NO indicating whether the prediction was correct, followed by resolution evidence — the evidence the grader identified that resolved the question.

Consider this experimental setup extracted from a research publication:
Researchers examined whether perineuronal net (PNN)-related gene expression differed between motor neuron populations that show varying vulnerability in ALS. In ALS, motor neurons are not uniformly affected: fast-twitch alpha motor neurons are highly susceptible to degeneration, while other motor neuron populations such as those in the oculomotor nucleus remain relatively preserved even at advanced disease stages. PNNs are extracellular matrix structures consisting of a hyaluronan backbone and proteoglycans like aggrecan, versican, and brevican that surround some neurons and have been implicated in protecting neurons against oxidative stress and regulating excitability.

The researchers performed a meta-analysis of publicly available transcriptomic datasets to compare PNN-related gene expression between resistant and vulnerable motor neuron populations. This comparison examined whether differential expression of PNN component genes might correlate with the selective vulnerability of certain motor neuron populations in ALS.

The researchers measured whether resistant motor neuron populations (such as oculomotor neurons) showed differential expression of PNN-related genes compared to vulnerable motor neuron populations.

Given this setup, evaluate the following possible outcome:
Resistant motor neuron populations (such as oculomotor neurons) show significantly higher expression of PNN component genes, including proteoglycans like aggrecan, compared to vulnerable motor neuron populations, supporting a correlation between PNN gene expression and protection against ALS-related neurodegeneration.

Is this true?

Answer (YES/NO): NO